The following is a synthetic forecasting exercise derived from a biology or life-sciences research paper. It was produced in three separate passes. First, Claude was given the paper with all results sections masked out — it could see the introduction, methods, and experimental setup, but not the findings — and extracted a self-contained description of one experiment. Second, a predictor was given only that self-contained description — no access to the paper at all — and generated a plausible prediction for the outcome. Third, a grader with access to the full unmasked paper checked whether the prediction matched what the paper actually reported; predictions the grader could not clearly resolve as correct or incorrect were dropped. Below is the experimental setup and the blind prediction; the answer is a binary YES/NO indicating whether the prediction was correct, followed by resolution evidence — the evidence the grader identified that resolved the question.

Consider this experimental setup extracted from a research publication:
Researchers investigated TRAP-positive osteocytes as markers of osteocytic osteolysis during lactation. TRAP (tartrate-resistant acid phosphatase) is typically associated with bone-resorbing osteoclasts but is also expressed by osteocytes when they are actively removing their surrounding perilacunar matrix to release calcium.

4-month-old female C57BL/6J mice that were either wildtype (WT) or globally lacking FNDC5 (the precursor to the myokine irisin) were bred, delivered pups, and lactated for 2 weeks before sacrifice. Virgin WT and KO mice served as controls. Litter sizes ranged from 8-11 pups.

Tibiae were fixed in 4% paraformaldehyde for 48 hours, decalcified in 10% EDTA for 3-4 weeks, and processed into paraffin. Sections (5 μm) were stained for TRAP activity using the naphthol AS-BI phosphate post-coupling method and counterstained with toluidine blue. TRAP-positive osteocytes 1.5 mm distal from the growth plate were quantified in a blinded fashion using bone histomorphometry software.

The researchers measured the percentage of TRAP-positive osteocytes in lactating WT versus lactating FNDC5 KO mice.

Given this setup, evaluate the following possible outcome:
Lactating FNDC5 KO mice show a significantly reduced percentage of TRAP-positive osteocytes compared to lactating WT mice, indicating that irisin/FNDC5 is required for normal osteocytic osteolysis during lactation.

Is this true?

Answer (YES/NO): YES